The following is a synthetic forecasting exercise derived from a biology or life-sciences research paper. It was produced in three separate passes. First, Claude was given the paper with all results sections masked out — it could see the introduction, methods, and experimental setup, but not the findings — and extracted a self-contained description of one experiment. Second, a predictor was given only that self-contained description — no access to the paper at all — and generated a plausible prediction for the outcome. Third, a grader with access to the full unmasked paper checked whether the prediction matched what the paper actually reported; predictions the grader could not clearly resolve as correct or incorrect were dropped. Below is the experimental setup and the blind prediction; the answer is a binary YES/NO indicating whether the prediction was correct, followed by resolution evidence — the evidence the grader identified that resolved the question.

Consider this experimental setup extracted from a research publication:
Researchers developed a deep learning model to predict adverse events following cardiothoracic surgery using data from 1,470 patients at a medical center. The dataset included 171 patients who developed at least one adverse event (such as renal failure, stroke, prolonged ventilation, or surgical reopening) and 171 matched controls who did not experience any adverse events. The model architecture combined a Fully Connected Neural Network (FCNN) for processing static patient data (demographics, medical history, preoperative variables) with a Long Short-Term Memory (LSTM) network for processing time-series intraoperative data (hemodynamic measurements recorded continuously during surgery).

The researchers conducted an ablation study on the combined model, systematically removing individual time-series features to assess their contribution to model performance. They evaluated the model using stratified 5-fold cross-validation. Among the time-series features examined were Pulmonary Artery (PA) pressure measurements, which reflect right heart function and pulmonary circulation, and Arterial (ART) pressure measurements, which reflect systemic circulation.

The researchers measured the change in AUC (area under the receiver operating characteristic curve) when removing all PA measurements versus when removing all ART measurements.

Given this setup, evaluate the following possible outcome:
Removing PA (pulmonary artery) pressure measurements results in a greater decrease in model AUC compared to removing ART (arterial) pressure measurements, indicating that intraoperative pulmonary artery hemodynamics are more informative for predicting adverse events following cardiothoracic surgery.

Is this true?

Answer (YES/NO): YES